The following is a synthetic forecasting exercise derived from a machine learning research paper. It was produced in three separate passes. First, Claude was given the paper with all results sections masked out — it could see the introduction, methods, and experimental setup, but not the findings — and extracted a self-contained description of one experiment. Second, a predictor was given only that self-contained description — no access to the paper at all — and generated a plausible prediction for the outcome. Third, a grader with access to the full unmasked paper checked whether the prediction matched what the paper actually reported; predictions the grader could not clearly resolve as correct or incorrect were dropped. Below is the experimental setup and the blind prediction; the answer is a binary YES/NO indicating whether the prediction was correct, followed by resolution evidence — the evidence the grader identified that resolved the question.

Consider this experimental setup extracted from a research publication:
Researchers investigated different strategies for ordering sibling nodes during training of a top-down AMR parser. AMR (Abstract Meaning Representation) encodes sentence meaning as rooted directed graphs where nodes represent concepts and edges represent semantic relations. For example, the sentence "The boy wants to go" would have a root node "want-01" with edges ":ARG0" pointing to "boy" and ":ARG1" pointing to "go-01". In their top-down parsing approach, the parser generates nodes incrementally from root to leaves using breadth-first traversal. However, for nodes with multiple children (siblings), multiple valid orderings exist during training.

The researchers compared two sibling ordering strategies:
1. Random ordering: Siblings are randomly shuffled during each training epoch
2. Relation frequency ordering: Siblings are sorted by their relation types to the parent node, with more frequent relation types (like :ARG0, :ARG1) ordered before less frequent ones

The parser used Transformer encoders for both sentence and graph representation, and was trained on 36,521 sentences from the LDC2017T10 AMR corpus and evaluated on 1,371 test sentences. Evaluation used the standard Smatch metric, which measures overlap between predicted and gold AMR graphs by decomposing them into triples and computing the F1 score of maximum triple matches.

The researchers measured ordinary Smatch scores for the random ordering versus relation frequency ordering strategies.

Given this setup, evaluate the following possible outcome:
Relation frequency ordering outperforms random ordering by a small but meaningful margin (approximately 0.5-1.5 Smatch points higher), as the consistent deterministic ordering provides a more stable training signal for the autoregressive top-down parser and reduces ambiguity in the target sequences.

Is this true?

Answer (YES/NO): YES